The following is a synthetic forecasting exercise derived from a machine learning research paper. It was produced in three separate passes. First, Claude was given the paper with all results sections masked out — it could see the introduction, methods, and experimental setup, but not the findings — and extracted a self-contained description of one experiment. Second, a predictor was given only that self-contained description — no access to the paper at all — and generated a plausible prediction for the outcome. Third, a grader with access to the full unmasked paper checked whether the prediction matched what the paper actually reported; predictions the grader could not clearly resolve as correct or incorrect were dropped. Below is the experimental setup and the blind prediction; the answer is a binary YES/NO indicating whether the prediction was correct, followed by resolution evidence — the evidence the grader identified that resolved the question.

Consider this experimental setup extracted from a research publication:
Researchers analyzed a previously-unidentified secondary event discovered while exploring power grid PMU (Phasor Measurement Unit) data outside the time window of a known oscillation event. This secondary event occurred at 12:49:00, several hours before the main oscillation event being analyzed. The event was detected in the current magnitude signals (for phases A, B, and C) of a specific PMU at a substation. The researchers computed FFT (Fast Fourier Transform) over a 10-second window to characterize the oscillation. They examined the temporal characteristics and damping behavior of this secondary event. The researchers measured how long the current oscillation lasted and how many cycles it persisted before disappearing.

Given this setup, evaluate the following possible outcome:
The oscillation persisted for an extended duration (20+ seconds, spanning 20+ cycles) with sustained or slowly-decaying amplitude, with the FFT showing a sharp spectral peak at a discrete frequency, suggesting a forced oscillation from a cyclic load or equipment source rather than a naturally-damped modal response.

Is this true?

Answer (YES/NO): NO